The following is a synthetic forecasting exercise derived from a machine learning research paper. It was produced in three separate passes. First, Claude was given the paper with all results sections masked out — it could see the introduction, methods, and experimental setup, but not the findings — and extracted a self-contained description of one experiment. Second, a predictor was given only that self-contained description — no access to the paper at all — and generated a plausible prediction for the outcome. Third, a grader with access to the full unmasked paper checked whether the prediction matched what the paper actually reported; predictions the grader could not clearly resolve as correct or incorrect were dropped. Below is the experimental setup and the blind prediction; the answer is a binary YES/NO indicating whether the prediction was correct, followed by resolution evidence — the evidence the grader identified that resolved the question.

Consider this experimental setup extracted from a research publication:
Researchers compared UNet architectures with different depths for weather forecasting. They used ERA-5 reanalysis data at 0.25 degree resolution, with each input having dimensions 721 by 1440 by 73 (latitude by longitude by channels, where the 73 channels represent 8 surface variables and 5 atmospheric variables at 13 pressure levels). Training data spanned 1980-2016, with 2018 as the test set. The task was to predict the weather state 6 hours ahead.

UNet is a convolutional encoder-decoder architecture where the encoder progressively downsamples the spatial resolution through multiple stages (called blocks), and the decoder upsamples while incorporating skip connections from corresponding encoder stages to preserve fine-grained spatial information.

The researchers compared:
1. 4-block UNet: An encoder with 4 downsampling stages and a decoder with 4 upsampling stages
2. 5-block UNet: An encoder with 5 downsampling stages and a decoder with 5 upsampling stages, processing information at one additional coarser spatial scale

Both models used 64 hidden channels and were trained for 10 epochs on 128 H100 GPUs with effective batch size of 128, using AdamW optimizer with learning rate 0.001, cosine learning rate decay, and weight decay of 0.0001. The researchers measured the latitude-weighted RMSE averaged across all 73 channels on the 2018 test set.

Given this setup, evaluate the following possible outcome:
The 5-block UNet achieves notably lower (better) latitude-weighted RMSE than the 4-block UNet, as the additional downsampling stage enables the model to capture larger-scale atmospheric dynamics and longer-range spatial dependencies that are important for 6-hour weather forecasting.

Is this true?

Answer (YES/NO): NO